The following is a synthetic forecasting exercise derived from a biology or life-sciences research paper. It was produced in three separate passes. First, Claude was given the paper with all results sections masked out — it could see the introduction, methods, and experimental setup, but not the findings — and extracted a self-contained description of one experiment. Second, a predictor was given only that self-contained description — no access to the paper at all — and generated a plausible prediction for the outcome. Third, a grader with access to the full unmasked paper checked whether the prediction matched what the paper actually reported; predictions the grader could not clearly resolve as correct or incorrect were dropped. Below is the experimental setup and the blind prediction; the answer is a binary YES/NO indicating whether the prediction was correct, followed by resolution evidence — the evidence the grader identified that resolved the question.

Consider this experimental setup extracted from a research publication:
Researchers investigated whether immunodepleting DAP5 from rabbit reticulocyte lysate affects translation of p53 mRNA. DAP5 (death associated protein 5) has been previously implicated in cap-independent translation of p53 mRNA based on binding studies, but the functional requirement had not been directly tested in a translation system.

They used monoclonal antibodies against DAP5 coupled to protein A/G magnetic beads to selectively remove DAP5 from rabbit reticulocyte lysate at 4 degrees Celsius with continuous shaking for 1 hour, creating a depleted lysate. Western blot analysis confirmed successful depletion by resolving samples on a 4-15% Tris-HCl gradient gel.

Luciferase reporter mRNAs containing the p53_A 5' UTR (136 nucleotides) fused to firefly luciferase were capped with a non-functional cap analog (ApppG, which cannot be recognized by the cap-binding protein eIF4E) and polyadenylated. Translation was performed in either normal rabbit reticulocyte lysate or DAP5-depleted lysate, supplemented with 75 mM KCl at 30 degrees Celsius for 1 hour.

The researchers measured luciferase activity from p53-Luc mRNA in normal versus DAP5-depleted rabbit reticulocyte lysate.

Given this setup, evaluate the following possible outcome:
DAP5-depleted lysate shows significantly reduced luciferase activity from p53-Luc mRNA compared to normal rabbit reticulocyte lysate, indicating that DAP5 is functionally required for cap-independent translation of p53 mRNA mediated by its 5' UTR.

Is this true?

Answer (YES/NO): YES